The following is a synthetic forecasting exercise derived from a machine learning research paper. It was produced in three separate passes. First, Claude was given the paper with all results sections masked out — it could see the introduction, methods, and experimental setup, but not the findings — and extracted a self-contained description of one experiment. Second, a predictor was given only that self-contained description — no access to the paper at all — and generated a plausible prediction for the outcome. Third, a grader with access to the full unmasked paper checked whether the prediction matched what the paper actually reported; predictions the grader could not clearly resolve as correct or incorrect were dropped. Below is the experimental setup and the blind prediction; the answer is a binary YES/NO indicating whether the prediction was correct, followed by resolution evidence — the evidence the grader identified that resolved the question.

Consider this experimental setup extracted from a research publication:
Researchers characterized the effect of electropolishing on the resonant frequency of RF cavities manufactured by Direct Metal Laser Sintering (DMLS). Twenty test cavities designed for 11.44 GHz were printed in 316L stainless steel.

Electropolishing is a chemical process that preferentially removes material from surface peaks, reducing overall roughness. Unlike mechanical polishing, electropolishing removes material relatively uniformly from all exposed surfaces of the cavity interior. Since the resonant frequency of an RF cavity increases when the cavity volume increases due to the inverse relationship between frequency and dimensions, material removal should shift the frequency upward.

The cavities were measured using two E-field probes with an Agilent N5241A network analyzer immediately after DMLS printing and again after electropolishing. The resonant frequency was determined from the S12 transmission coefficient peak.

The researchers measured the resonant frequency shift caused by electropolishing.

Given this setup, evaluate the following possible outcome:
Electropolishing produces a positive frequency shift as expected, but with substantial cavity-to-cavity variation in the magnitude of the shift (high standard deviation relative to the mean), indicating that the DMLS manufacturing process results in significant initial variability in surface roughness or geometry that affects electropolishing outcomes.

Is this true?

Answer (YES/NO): YES